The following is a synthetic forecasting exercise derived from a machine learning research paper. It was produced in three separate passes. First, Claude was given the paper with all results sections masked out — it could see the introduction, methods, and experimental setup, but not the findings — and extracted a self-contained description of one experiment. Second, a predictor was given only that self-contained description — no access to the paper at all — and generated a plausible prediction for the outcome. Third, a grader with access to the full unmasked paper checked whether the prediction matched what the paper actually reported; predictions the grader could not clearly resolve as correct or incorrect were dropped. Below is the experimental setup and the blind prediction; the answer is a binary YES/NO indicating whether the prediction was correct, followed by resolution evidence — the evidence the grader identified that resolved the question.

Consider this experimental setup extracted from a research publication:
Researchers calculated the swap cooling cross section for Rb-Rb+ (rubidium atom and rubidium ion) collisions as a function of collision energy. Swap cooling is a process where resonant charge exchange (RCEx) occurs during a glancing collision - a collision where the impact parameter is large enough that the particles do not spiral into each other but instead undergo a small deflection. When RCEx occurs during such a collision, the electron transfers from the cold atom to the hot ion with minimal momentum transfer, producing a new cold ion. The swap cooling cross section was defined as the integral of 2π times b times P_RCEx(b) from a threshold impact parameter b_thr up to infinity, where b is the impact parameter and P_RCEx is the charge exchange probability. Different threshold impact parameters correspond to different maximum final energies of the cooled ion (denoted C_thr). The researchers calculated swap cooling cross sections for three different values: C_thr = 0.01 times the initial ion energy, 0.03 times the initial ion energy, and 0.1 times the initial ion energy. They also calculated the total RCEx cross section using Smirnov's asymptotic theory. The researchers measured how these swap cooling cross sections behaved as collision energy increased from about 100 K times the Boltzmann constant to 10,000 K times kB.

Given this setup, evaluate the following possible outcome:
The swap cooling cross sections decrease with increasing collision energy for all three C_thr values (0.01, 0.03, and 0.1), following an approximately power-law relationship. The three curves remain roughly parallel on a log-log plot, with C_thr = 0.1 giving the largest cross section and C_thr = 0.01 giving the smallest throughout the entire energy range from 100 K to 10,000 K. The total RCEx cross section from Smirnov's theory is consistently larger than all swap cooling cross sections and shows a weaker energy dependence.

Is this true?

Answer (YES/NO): NO